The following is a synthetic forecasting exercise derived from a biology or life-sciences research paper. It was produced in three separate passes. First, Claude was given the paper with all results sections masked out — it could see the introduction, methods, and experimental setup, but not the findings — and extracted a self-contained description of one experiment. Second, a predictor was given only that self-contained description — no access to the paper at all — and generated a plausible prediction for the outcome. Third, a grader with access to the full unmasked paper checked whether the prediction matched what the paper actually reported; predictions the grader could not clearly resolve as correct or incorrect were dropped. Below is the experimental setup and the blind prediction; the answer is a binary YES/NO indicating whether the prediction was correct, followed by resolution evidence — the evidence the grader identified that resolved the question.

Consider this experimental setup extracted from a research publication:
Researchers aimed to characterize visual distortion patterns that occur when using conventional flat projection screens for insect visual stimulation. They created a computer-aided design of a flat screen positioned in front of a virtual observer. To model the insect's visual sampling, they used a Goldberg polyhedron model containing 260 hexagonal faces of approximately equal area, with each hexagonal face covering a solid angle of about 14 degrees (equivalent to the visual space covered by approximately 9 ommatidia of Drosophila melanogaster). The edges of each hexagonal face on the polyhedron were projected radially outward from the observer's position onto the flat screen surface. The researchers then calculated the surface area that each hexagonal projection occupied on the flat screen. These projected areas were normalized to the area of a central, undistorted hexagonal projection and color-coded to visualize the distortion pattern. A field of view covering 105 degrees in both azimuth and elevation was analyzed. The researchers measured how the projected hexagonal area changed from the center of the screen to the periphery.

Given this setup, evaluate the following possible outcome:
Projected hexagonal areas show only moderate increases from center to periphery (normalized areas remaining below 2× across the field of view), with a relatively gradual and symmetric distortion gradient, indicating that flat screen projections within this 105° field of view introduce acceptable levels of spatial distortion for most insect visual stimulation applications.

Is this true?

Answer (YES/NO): NO